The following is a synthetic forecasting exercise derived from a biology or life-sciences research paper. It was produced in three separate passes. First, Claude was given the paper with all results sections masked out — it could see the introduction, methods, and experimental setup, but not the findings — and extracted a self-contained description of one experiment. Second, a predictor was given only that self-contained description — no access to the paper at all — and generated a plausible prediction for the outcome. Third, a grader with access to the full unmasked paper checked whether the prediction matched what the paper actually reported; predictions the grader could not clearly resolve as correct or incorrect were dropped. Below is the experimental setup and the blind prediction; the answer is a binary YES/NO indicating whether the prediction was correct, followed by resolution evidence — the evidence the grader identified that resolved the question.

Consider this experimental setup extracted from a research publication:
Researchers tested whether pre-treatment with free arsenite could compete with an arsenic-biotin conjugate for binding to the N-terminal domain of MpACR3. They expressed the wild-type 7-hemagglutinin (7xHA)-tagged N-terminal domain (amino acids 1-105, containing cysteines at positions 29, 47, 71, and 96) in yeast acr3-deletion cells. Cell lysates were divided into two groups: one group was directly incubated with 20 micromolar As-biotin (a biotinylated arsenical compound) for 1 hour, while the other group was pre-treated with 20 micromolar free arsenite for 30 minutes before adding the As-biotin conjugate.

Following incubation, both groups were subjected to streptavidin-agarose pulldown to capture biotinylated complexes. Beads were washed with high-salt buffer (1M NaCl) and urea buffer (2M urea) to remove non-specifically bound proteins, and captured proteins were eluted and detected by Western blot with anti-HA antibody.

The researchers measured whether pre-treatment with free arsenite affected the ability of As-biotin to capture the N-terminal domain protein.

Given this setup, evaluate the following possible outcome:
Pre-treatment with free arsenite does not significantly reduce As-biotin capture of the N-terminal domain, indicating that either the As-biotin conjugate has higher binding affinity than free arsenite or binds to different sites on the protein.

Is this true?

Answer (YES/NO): NO